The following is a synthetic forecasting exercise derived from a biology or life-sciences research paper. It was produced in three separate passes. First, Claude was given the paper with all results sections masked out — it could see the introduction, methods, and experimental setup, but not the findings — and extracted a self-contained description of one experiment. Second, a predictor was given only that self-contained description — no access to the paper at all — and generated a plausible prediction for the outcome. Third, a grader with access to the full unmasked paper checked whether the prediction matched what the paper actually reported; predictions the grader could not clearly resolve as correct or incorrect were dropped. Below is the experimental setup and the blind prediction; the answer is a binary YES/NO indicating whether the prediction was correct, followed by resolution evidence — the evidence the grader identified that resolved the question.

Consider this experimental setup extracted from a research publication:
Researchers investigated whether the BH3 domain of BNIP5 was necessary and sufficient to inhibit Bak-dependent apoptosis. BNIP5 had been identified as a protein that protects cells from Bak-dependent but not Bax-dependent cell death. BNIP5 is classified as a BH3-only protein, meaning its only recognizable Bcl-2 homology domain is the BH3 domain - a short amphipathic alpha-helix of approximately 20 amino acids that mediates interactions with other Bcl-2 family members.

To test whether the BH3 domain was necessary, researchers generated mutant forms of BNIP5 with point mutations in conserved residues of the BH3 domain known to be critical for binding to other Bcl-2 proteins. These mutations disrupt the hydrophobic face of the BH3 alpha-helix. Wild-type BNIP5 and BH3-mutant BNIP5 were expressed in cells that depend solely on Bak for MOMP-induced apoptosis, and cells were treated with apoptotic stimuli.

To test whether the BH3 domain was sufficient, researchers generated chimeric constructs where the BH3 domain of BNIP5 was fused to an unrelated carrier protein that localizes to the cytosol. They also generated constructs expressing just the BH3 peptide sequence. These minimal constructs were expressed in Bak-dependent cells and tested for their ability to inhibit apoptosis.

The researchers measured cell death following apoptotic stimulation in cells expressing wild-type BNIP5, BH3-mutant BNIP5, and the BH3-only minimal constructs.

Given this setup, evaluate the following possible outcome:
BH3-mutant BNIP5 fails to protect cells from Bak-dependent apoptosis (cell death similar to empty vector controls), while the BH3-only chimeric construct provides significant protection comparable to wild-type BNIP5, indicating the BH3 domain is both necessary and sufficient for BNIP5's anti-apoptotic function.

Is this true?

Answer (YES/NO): YES